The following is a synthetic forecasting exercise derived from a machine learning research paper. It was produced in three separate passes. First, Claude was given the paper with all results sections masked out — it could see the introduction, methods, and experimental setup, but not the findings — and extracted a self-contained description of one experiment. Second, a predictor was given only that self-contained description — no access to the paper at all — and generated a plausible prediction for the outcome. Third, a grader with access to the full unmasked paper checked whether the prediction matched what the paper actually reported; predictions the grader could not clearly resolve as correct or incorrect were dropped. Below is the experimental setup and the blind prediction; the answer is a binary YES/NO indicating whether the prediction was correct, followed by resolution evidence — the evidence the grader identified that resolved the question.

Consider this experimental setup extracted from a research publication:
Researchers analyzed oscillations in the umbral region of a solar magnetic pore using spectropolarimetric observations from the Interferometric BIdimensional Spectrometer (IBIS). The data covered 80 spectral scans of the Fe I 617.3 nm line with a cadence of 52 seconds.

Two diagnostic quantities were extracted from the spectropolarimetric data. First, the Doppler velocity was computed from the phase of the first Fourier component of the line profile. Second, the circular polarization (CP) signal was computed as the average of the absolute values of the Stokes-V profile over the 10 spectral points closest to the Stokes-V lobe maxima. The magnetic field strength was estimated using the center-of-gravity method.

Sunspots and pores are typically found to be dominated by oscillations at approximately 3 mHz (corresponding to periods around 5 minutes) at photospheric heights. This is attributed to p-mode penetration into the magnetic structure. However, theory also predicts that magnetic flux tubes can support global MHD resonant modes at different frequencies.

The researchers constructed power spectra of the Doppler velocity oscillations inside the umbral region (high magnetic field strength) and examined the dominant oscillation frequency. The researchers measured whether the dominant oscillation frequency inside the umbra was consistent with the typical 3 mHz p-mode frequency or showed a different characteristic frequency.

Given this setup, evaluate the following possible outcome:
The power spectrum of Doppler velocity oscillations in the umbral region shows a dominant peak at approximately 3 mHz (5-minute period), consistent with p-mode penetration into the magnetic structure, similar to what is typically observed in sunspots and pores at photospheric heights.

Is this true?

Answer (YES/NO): NO